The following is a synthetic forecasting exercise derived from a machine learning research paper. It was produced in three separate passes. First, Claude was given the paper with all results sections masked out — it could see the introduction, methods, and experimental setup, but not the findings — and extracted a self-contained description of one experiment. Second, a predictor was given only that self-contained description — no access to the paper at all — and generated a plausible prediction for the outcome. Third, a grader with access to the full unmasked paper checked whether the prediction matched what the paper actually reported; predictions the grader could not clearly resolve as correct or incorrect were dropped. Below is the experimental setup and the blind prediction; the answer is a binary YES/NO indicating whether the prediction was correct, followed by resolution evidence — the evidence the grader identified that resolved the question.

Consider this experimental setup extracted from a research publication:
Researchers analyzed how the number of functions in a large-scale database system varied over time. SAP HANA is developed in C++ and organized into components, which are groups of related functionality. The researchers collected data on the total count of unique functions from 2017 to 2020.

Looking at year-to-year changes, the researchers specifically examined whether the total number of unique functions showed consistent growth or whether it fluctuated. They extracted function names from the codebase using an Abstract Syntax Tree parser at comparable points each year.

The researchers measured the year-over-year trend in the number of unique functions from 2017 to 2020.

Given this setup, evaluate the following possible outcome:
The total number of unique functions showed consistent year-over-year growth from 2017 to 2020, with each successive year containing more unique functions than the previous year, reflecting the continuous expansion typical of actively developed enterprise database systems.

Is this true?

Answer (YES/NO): NO